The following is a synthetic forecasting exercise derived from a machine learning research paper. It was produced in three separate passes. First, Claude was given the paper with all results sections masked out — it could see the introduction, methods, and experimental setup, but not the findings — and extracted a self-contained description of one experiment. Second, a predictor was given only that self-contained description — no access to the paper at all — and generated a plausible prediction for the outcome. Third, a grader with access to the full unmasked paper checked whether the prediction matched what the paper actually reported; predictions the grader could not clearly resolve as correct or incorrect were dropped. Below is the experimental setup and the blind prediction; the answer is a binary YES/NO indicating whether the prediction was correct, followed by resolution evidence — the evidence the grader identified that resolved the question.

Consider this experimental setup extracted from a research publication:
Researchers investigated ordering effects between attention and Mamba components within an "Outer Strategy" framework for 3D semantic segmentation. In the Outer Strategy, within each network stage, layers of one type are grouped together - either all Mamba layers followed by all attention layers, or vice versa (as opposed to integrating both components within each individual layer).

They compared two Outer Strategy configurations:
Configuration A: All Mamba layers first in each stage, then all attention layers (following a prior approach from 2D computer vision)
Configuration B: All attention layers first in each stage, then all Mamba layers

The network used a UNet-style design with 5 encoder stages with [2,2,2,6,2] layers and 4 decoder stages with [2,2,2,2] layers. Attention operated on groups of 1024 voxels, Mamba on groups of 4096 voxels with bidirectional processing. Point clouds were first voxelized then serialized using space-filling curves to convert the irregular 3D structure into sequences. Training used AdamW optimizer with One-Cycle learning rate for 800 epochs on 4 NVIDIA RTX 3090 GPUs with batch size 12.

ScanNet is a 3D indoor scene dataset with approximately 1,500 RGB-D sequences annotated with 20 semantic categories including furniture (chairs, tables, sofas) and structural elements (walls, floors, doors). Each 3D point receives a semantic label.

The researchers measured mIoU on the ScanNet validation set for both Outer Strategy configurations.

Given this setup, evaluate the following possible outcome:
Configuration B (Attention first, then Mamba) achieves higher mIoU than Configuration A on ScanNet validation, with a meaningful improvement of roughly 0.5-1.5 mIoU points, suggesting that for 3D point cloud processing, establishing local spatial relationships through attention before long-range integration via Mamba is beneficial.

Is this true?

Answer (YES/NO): NO